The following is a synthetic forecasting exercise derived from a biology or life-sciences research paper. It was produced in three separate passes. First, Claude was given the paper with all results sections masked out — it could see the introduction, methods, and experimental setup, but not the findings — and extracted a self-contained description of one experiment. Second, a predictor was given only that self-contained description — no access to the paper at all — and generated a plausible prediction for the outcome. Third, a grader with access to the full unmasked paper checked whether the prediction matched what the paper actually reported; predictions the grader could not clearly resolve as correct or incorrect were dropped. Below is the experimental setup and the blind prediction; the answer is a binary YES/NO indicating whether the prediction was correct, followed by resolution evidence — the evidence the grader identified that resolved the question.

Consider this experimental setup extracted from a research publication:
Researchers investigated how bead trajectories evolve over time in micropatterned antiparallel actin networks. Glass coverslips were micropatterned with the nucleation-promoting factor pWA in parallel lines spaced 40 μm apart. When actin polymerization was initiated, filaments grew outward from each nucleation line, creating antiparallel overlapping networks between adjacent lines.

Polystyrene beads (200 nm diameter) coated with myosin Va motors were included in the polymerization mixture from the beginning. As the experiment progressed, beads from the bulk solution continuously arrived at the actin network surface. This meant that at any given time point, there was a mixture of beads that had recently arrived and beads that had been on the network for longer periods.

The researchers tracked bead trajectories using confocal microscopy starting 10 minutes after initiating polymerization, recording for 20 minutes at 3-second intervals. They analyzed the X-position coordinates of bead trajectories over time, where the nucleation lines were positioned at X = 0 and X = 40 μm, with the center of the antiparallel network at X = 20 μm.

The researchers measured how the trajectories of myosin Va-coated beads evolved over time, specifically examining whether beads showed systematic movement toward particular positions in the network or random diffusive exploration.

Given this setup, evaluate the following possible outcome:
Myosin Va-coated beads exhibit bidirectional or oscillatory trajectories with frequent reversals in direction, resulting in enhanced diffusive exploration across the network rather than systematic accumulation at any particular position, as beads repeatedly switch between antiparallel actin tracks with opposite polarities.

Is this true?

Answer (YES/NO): NO